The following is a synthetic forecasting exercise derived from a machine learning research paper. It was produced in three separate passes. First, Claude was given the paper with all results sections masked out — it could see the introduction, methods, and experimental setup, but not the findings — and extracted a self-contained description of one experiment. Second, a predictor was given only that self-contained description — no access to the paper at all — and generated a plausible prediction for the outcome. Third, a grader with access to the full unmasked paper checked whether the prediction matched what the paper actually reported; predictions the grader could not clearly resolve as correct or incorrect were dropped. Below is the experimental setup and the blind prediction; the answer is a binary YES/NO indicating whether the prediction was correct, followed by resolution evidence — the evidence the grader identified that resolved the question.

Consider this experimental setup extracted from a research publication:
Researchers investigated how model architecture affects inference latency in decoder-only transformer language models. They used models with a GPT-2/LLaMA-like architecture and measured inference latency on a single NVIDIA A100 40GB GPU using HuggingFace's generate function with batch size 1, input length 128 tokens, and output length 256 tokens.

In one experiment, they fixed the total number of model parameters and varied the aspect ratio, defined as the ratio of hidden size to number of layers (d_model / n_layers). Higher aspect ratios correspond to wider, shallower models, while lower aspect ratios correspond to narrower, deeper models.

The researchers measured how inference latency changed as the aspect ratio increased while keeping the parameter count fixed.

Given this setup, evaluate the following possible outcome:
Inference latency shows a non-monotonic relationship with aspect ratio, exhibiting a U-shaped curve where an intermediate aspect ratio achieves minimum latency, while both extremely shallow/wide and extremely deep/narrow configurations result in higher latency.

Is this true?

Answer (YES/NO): NO